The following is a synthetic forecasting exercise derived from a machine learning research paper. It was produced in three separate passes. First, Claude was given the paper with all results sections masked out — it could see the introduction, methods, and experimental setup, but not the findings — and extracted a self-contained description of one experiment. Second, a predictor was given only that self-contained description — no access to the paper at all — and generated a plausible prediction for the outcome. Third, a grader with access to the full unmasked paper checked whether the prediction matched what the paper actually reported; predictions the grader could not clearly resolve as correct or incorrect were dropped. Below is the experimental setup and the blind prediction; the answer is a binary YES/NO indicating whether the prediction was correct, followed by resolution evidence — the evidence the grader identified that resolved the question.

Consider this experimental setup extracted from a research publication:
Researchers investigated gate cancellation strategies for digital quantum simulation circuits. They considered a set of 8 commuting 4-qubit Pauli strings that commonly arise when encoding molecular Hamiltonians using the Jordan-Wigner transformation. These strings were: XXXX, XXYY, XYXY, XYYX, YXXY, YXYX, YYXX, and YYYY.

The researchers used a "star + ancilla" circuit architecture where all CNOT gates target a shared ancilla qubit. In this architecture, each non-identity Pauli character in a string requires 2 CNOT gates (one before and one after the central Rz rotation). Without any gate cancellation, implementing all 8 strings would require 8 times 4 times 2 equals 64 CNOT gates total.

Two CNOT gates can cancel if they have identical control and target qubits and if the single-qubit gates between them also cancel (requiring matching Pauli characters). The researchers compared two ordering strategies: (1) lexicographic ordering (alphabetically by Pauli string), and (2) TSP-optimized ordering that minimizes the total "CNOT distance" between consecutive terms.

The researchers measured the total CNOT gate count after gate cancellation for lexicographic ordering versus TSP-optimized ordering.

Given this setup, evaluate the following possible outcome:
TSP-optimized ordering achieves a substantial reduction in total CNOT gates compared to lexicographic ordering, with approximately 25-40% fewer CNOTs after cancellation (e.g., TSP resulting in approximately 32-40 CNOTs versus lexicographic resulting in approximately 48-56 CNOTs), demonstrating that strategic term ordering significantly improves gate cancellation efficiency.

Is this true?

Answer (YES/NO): NO